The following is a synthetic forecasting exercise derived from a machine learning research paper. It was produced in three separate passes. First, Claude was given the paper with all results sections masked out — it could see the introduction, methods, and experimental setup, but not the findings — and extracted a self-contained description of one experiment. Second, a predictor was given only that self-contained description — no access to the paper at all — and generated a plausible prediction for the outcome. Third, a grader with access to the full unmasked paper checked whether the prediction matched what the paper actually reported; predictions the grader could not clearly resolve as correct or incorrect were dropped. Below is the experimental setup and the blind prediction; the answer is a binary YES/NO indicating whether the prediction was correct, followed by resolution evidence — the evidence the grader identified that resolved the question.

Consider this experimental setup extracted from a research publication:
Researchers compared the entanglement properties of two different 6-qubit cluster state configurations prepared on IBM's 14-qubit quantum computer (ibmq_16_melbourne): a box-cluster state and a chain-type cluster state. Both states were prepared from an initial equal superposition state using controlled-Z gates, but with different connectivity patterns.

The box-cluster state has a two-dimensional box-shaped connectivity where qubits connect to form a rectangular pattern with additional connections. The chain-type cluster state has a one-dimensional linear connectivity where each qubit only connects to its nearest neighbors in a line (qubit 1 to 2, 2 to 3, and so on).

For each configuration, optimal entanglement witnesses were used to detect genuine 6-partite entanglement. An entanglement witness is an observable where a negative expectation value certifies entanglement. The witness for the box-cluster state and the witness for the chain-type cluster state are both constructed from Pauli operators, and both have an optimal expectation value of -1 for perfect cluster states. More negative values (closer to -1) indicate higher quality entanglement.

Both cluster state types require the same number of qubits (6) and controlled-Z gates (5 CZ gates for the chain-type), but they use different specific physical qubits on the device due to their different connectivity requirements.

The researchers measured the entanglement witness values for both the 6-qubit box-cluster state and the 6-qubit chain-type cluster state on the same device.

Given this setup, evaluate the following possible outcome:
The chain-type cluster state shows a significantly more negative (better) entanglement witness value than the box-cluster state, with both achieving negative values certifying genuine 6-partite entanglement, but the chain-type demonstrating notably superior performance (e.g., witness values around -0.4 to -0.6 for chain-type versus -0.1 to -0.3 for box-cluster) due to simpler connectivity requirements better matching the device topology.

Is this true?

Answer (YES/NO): NO